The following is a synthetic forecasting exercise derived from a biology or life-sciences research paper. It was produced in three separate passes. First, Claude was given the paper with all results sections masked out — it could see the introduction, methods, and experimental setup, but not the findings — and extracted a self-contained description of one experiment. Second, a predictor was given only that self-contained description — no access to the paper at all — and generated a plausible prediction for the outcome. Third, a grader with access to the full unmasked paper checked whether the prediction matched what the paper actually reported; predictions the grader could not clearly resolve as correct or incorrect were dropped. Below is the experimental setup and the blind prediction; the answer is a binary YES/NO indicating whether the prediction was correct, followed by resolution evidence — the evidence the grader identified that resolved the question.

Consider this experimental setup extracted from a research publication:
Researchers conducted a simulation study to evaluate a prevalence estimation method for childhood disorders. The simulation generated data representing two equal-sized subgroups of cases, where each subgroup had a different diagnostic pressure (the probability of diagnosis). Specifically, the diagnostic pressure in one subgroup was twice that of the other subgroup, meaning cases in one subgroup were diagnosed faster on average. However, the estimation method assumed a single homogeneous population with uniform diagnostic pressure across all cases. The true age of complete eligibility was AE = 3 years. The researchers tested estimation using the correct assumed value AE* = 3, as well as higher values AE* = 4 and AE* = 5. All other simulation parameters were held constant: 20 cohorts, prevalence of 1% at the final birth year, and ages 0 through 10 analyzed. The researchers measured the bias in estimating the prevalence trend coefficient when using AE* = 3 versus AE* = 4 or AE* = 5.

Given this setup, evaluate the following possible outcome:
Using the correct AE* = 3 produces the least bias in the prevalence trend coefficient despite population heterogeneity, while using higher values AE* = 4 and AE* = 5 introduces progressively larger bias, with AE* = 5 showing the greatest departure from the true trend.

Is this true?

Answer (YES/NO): NO